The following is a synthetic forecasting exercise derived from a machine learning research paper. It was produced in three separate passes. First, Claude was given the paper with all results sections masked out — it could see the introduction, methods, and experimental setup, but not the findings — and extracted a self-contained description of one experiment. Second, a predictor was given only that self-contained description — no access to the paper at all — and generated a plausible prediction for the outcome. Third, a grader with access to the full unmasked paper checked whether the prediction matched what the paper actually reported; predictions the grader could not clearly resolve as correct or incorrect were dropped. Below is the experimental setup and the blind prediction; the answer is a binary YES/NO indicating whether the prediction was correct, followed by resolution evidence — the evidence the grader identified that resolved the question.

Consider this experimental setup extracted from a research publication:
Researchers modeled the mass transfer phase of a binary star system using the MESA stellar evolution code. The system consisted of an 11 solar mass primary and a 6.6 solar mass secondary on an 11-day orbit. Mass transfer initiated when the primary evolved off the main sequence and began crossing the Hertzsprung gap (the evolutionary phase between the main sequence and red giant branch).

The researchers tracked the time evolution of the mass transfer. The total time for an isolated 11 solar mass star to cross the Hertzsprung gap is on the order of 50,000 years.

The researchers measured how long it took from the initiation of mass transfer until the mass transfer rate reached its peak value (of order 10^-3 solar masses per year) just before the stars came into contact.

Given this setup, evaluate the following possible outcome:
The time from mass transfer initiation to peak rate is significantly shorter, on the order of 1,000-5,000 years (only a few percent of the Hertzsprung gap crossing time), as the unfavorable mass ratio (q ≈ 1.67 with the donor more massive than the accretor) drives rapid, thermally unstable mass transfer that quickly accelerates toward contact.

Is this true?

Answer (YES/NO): NO